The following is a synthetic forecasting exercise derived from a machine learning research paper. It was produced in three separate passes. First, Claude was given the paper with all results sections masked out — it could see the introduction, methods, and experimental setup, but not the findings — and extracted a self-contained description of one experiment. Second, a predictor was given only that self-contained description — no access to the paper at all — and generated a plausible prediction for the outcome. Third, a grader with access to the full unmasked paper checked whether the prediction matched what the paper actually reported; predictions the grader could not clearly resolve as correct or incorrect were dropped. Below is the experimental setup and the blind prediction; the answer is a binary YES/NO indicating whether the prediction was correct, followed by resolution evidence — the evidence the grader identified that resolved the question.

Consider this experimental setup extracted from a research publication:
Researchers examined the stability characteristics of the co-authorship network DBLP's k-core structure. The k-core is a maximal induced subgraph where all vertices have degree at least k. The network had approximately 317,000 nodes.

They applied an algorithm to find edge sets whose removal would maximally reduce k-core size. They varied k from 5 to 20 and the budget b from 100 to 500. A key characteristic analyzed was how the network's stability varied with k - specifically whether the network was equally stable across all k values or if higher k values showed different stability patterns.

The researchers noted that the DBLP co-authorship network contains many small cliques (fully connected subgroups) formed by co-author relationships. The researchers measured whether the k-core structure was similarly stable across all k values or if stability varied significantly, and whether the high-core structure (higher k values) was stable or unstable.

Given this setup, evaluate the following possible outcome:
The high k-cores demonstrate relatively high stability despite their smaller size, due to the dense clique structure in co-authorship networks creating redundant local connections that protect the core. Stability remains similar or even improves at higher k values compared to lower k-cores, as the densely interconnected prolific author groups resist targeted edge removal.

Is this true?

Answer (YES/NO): NO